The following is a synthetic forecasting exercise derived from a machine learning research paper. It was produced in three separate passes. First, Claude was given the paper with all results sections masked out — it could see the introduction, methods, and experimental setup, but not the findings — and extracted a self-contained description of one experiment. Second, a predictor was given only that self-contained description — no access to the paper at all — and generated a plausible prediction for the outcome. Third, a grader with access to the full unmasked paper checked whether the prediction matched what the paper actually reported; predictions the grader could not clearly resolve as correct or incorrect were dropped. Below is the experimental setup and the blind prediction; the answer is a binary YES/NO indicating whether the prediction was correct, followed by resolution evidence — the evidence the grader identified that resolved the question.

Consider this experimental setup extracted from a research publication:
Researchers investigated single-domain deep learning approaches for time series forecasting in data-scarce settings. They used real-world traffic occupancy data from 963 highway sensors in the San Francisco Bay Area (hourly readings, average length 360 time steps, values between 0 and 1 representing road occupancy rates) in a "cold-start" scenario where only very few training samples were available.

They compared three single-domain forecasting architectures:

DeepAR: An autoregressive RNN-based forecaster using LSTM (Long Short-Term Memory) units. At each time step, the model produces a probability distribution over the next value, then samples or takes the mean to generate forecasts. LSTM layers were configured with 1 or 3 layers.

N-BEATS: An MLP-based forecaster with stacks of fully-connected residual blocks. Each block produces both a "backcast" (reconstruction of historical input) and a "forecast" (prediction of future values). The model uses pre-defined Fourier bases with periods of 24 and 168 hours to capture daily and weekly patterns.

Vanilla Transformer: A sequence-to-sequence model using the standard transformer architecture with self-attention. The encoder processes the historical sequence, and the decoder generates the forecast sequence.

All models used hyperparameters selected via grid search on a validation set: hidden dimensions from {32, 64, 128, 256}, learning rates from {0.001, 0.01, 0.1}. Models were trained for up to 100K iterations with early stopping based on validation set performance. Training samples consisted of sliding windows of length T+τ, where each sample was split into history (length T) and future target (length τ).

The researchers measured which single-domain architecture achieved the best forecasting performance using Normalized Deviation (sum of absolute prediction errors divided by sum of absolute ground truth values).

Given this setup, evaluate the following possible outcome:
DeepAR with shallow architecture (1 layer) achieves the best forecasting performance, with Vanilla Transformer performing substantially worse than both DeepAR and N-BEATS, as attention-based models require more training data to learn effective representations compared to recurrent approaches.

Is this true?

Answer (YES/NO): NO